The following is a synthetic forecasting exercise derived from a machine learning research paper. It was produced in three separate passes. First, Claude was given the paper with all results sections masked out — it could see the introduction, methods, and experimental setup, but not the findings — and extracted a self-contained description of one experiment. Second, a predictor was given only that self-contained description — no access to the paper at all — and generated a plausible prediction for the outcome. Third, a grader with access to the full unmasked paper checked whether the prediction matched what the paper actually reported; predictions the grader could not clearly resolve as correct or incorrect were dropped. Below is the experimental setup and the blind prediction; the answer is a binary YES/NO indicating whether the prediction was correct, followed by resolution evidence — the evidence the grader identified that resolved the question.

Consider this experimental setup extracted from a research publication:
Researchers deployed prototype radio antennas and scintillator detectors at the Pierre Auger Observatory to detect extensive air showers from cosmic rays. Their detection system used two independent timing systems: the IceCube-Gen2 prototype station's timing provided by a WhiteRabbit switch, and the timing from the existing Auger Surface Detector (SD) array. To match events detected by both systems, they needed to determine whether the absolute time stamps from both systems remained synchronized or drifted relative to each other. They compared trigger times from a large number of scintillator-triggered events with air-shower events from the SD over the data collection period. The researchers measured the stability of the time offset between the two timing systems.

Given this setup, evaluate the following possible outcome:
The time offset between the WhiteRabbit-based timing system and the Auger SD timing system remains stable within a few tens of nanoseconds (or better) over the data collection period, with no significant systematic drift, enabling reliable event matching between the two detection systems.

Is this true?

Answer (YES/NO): NO